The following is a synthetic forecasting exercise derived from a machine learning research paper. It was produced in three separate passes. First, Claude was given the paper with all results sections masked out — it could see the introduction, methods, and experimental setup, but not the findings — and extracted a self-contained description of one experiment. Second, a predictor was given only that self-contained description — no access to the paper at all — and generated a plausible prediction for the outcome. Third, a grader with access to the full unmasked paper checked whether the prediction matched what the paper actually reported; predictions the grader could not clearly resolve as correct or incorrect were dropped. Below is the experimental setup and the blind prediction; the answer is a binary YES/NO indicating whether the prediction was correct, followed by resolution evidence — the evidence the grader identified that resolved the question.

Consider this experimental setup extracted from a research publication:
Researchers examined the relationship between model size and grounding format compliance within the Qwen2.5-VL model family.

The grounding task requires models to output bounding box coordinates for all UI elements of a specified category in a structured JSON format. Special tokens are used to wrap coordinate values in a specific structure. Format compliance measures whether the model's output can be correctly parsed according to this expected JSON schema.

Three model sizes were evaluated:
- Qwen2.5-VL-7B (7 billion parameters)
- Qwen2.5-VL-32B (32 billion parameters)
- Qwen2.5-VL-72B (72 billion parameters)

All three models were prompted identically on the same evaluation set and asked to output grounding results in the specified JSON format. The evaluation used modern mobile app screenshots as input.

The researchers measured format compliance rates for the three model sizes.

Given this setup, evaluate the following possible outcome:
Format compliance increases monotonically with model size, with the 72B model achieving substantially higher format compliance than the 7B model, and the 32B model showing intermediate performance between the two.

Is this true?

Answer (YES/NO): NO